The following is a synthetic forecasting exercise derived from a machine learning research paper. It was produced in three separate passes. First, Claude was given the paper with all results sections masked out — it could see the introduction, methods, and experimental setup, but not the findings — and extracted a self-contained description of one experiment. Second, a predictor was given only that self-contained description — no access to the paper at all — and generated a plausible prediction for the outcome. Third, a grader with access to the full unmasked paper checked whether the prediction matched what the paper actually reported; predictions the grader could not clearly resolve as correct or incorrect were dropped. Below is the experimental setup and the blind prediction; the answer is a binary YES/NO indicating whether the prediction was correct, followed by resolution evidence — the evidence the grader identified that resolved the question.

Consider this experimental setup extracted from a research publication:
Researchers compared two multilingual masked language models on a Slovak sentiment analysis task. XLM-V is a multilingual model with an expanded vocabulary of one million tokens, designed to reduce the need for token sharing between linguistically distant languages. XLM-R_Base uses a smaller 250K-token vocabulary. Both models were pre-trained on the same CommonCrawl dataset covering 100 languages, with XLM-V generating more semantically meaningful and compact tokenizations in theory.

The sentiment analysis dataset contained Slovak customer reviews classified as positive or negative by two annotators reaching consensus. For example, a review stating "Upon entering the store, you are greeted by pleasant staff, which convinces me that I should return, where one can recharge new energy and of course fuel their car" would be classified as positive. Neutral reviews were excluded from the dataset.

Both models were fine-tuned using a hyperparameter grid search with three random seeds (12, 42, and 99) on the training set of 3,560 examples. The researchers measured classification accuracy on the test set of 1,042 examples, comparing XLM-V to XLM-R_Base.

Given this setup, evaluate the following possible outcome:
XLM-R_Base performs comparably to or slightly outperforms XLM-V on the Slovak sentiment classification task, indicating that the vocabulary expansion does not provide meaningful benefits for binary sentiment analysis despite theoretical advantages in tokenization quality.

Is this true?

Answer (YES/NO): NO